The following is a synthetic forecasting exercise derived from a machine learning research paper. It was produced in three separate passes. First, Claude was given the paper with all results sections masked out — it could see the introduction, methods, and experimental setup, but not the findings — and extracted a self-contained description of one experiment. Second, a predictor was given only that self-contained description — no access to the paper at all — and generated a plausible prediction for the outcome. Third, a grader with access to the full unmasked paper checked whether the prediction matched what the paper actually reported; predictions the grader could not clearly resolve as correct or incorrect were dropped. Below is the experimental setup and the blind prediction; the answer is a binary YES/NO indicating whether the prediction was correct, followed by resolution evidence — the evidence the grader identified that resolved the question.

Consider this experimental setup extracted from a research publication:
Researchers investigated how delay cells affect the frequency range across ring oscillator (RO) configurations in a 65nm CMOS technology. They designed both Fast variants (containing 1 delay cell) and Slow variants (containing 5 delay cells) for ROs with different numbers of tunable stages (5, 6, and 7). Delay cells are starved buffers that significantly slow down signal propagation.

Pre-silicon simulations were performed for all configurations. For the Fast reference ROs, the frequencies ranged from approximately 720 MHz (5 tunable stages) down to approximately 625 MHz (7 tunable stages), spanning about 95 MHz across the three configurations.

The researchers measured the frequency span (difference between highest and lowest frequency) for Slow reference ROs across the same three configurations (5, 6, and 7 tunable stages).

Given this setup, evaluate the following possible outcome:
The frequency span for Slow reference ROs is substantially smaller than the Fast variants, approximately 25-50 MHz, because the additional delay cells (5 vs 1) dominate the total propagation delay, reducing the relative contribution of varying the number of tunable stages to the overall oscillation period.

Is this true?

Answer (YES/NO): NO